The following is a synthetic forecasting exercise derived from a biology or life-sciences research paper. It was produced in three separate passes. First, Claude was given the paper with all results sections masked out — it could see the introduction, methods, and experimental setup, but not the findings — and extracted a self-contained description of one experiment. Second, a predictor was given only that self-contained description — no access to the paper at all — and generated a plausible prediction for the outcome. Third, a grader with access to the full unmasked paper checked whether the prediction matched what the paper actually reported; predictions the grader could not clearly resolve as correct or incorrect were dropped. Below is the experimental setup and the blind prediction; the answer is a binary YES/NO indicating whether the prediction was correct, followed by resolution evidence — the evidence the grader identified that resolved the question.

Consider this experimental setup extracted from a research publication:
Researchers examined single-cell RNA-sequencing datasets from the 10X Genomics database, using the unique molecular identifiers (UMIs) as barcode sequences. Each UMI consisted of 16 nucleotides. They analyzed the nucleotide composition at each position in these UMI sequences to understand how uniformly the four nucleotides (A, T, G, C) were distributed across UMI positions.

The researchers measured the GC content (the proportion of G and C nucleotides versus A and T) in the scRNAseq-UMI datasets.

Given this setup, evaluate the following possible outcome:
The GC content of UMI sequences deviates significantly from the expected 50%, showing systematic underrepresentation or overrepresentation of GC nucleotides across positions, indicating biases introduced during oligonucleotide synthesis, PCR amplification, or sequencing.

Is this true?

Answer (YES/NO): NO